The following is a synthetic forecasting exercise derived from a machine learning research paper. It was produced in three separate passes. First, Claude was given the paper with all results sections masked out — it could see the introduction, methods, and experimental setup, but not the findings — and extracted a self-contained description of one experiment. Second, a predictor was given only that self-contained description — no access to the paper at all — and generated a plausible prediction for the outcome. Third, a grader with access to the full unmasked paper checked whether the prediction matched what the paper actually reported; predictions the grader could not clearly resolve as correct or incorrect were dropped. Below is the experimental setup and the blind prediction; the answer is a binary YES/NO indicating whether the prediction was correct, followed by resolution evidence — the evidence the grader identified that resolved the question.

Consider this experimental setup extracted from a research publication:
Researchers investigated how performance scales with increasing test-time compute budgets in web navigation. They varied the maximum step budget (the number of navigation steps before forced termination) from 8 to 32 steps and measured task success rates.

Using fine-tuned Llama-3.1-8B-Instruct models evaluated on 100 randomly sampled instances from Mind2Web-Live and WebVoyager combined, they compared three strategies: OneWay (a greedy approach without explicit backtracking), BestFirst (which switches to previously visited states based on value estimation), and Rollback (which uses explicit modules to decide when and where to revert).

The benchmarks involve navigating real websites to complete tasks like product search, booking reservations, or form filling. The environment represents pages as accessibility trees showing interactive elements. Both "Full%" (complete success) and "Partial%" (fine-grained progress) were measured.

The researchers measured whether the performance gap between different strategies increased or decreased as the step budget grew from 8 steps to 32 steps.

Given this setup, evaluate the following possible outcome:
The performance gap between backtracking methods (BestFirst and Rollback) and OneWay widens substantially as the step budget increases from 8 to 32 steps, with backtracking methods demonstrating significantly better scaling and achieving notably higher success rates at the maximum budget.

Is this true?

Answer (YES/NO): YES